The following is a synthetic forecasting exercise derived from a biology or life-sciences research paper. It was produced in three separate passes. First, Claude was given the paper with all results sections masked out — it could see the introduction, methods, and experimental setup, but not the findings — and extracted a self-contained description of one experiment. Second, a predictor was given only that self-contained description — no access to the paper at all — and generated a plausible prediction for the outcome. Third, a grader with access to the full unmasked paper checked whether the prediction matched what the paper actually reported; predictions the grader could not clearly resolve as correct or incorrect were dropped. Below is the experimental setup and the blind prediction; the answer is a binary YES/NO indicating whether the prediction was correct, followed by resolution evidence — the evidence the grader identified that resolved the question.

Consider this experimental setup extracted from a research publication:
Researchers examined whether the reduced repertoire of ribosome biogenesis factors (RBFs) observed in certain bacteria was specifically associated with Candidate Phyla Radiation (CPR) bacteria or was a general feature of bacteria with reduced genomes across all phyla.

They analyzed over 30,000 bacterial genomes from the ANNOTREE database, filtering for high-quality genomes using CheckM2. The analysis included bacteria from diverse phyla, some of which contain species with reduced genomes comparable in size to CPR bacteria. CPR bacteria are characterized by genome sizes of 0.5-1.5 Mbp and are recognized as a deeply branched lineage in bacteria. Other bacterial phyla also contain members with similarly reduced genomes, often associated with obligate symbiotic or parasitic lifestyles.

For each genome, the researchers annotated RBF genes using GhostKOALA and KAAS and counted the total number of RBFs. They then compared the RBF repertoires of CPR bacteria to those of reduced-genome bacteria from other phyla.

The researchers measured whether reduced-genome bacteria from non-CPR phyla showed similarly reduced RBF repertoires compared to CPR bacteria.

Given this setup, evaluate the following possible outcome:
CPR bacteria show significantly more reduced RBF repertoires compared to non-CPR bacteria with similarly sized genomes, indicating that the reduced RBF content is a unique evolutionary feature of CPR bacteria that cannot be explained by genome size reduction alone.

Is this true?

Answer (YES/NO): YES